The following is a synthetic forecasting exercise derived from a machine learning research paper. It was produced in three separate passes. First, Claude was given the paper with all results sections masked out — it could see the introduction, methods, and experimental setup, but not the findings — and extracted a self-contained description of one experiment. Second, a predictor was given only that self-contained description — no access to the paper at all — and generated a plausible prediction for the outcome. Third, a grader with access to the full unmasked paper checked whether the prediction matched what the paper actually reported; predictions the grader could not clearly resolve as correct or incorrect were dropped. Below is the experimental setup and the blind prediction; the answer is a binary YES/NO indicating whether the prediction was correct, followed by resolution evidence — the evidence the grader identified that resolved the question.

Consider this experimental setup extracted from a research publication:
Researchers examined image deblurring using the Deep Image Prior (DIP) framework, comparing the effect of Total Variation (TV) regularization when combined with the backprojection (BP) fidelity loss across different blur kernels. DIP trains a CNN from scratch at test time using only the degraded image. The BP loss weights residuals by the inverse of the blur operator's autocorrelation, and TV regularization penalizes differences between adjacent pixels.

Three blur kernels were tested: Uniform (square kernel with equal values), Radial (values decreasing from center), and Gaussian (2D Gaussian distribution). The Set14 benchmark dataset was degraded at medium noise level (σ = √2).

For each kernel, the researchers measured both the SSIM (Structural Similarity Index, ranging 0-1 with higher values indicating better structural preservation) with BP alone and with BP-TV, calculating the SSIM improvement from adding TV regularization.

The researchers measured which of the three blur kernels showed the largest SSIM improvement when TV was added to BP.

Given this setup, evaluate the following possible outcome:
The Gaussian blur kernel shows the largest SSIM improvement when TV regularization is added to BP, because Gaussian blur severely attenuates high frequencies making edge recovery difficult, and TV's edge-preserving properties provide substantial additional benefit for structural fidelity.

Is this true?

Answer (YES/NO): YES